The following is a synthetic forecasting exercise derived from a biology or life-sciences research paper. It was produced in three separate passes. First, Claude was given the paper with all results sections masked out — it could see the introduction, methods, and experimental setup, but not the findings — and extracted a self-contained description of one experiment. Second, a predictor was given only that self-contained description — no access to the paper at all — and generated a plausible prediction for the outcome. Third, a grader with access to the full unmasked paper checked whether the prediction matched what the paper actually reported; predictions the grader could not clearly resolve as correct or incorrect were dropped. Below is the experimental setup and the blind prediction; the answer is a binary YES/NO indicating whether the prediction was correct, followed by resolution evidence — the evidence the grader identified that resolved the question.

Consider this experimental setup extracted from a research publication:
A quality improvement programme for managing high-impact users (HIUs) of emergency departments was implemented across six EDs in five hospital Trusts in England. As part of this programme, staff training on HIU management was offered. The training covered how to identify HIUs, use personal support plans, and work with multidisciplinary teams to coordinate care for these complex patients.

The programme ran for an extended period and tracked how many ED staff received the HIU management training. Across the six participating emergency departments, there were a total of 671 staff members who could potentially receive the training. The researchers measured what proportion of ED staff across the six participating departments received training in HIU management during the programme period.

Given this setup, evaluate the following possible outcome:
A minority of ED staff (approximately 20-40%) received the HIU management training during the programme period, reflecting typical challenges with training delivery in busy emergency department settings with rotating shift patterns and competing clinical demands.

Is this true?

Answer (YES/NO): NO